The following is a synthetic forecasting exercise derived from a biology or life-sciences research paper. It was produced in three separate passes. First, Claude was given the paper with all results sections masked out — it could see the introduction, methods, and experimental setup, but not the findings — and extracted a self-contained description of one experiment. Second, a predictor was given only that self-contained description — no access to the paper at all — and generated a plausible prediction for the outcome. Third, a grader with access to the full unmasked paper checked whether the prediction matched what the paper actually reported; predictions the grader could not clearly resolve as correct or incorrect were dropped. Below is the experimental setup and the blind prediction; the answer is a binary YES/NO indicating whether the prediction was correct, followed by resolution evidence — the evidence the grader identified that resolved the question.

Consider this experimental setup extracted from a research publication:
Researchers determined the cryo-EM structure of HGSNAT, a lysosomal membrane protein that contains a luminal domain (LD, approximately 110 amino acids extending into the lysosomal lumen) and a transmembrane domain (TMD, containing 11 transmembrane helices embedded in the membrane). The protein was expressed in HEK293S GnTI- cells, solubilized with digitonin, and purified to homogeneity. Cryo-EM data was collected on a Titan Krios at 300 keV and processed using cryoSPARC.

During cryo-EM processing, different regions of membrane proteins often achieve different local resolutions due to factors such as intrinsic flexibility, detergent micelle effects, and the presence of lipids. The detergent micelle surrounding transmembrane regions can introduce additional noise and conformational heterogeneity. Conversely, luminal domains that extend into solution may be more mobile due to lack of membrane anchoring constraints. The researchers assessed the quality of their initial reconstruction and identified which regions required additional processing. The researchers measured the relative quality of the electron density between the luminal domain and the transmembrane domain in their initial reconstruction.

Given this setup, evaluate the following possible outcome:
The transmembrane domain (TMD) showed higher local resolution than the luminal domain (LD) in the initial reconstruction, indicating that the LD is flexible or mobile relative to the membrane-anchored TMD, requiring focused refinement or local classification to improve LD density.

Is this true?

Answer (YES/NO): YES